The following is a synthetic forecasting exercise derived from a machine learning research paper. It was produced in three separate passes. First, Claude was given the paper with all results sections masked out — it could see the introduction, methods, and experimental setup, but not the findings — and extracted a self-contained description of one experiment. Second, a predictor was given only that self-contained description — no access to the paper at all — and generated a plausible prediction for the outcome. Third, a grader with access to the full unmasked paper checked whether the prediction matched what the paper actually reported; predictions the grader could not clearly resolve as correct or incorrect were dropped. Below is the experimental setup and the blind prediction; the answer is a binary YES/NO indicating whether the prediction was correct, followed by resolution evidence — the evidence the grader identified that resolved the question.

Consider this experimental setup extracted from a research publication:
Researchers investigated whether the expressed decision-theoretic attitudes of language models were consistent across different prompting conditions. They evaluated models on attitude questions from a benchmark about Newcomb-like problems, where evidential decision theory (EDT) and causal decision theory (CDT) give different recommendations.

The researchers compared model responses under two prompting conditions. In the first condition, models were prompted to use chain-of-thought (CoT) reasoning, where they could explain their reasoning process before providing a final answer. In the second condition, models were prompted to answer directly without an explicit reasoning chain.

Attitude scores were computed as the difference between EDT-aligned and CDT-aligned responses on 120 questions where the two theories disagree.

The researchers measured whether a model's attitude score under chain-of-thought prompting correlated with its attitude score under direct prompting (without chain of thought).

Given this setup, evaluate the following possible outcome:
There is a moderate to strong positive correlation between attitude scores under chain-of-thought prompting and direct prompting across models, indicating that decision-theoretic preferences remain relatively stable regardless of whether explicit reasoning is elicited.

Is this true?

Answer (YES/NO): YES